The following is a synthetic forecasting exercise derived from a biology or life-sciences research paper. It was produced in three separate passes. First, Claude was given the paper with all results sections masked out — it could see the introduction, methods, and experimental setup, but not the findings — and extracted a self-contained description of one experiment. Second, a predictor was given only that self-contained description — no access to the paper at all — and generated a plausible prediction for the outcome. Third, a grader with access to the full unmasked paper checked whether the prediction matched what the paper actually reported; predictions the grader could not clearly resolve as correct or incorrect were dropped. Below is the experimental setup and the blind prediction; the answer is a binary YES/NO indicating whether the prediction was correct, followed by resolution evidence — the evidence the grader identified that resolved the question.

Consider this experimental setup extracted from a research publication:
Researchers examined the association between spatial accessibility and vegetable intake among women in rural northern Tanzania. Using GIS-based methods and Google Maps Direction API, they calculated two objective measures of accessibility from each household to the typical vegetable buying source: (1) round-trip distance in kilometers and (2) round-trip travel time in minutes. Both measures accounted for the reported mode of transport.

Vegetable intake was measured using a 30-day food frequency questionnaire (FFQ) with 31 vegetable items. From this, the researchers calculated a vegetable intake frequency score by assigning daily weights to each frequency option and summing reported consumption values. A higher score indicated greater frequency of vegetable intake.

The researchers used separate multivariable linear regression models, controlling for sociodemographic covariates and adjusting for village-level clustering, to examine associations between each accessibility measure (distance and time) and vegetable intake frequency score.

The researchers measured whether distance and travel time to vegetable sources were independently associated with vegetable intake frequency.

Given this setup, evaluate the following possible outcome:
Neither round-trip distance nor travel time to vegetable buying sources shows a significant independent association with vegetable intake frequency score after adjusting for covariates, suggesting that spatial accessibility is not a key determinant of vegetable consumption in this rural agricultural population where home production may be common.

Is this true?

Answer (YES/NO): NO